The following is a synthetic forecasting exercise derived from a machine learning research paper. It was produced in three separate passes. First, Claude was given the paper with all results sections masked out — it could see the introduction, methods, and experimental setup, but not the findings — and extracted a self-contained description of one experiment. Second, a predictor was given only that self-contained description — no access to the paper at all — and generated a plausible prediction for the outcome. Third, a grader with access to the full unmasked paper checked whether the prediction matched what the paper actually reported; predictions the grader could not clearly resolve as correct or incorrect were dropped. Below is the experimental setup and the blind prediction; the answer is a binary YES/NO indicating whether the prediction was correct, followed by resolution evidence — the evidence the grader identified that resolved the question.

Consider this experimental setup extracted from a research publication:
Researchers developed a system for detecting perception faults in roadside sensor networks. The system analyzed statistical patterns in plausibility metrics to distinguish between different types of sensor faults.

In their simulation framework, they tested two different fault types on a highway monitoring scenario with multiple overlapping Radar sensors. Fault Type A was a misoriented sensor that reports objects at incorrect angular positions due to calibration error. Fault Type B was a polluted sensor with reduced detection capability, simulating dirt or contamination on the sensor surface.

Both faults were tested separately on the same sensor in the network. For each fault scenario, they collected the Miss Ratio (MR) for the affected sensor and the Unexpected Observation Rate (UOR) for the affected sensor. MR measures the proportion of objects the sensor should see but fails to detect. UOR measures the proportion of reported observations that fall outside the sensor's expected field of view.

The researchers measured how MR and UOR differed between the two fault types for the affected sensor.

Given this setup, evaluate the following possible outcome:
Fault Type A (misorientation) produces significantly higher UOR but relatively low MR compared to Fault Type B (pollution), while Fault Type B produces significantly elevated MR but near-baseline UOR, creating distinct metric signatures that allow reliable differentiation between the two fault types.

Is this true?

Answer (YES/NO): NO